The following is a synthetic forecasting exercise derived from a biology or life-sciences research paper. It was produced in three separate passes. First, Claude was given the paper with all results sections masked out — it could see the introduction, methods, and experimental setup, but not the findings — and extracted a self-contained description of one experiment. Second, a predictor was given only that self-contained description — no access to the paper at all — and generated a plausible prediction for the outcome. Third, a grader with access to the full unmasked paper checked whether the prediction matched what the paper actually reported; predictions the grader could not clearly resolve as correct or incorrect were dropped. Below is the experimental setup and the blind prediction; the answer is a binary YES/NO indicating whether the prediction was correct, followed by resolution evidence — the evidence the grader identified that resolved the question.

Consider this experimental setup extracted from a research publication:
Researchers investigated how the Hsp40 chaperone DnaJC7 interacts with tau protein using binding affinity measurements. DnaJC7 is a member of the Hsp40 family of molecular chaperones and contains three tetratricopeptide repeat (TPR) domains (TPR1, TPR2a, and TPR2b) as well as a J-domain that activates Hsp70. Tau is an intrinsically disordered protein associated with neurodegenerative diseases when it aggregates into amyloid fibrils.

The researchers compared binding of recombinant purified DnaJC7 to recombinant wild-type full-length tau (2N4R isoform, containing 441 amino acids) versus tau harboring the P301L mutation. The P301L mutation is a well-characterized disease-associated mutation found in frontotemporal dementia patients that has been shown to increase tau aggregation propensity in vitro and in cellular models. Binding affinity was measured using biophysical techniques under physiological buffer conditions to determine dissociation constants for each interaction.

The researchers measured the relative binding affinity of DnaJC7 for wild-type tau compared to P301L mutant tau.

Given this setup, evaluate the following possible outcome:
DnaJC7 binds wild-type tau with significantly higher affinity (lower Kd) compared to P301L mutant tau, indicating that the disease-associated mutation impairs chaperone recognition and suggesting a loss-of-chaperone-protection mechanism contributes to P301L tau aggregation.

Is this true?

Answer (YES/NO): YES